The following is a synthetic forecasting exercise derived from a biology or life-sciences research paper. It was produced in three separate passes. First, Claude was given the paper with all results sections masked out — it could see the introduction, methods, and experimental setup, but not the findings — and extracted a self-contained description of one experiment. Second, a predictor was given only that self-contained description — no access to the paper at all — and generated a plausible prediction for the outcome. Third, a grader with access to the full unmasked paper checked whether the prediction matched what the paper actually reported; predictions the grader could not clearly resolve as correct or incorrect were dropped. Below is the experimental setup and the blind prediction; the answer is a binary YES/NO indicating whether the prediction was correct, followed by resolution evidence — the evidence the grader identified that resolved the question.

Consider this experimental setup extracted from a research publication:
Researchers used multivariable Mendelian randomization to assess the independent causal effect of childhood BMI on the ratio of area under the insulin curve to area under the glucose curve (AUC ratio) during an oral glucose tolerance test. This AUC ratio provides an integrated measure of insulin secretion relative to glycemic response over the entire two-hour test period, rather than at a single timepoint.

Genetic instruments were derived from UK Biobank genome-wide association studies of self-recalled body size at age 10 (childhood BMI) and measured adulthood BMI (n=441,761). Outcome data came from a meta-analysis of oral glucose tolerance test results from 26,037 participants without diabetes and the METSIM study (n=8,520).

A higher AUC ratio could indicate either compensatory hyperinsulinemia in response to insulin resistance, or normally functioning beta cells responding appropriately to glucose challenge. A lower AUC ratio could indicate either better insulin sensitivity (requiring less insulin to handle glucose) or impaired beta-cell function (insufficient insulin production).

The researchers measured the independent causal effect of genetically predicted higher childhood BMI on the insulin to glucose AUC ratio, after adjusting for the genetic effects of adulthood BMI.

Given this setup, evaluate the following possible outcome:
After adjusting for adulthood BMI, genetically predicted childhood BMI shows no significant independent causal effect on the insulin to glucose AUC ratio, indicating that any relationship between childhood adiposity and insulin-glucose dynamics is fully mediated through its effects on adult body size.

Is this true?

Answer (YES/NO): NO